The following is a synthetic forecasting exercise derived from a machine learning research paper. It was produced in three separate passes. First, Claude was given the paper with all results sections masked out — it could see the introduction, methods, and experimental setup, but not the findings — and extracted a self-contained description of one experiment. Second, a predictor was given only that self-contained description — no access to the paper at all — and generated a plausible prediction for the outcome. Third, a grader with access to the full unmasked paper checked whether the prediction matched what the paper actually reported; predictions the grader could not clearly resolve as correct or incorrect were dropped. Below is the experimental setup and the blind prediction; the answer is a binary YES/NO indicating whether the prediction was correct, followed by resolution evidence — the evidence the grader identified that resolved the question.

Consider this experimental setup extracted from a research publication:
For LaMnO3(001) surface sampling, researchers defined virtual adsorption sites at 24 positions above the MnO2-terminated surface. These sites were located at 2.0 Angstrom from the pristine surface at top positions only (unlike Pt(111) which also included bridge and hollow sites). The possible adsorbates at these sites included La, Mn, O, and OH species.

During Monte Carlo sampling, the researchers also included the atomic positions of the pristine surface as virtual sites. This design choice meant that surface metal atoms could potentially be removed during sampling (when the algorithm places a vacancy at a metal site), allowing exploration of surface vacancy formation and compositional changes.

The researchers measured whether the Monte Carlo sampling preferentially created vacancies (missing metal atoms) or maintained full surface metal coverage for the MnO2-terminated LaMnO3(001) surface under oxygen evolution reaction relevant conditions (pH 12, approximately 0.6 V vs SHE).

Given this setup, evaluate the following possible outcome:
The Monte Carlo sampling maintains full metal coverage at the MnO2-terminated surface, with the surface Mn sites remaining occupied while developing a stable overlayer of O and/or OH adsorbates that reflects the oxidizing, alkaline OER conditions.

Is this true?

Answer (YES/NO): NO